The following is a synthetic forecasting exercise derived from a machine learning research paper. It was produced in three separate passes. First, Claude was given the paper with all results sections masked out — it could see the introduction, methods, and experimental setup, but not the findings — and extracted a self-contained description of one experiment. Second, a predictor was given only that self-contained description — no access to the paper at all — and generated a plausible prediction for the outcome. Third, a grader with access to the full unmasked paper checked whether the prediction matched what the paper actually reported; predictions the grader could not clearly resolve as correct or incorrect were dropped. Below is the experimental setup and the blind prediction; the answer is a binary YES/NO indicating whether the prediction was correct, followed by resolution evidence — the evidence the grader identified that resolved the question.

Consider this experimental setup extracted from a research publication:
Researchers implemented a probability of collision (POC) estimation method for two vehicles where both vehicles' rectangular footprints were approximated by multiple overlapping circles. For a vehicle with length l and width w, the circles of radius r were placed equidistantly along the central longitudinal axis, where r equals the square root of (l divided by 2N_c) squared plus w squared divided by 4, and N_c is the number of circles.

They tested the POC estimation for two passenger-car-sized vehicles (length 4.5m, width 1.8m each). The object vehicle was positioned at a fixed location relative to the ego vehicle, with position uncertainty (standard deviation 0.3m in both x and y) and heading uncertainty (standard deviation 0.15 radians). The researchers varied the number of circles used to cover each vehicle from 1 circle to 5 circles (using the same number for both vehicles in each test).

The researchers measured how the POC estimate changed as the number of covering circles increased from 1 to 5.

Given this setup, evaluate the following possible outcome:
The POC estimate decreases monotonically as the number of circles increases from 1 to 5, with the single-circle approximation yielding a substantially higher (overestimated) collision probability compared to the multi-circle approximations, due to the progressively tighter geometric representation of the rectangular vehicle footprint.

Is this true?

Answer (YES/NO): NO